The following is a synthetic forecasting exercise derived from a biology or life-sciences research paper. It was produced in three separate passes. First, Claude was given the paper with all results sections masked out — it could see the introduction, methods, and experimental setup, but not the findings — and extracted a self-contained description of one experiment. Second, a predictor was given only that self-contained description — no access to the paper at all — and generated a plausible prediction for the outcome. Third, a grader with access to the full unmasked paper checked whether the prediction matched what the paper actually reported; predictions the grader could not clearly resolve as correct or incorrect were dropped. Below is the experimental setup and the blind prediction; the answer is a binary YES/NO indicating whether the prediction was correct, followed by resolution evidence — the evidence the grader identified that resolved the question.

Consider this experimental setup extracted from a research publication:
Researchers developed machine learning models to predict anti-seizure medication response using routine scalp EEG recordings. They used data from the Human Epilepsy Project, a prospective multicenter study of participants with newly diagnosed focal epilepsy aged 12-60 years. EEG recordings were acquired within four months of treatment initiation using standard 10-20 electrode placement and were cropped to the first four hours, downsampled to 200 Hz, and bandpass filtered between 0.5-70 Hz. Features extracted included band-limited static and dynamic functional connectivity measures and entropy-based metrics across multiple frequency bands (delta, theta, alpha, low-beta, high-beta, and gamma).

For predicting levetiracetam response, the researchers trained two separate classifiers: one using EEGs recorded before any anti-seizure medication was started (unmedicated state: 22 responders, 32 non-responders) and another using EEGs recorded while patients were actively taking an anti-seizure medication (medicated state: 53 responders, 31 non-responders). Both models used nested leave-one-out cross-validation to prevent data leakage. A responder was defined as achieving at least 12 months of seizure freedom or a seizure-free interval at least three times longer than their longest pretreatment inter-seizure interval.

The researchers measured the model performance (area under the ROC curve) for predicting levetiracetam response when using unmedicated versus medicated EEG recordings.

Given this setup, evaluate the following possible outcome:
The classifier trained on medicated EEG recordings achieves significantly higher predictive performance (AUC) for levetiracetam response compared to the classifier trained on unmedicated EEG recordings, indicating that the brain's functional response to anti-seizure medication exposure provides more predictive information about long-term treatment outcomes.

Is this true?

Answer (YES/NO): NO